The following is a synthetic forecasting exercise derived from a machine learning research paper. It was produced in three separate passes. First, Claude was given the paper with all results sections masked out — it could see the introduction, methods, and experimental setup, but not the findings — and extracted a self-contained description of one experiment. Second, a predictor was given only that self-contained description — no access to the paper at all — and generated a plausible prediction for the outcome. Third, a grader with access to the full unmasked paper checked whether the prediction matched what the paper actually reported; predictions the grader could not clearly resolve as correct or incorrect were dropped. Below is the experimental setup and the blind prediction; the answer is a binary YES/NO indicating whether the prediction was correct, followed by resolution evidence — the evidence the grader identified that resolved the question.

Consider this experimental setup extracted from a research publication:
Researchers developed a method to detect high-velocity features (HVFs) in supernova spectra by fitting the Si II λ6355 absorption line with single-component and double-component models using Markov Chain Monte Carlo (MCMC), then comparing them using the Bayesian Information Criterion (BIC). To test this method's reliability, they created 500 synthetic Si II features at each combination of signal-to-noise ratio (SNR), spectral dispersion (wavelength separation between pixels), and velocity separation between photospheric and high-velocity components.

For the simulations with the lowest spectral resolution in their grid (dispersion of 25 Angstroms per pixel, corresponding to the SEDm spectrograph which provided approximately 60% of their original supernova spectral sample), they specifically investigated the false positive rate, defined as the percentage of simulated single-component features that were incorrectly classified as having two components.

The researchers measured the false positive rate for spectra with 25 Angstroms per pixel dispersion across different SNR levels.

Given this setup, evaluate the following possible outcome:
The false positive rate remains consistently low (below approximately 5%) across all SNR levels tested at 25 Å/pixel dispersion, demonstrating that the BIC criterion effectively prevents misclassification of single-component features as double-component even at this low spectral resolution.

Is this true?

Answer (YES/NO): NO